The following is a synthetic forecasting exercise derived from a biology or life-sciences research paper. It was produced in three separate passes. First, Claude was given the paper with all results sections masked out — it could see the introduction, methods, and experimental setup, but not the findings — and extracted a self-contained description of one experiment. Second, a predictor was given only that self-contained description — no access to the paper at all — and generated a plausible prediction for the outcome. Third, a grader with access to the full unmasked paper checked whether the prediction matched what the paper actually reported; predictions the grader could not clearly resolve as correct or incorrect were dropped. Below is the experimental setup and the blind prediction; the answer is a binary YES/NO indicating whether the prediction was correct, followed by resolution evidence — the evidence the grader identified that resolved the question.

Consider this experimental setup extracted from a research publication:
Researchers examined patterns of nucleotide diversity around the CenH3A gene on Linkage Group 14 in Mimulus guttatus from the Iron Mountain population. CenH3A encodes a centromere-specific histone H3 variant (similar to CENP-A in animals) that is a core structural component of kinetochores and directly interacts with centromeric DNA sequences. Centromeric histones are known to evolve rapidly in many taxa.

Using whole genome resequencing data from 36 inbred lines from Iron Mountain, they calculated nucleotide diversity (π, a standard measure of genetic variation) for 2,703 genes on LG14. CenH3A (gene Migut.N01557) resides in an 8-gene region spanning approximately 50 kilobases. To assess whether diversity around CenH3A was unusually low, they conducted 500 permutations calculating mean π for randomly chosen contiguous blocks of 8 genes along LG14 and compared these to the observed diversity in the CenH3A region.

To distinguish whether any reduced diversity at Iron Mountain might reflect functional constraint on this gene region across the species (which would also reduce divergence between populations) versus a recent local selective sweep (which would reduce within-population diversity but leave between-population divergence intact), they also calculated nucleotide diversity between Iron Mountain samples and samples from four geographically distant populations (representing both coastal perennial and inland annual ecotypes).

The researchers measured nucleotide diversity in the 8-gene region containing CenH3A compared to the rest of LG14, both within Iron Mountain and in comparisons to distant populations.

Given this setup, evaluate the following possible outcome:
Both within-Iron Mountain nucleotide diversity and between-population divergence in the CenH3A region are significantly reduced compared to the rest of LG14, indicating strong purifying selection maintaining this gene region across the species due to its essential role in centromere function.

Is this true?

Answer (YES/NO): NO